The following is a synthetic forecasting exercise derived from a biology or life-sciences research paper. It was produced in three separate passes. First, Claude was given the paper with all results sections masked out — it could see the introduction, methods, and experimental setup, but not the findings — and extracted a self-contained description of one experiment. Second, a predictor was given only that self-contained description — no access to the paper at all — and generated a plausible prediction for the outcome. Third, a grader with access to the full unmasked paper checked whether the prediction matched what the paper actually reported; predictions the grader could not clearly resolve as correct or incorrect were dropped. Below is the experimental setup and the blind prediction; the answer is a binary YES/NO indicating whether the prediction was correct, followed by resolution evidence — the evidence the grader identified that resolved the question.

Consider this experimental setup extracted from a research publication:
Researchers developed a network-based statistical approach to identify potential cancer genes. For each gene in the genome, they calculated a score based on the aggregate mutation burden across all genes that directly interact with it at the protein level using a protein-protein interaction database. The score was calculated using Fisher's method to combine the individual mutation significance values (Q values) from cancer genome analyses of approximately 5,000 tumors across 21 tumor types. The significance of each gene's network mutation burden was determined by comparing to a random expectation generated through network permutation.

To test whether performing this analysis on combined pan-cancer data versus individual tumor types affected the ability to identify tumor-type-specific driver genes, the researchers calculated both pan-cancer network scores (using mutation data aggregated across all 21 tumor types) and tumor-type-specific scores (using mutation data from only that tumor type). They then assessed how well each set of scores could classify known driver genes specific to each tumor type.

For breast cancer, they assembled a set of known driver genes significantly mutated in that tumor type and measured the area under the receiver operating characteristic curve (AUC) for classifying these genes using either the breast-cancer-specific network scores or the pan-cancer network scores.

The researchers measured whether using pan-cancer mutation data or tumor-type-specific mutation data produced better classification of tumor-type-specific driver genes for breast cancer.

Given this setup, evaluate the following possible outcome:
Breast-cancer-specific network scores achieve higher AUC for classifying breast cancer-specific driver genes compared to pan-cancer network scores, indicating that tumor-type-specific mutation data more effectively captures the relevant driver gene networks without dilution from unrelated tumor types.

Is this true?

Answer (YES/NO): NO